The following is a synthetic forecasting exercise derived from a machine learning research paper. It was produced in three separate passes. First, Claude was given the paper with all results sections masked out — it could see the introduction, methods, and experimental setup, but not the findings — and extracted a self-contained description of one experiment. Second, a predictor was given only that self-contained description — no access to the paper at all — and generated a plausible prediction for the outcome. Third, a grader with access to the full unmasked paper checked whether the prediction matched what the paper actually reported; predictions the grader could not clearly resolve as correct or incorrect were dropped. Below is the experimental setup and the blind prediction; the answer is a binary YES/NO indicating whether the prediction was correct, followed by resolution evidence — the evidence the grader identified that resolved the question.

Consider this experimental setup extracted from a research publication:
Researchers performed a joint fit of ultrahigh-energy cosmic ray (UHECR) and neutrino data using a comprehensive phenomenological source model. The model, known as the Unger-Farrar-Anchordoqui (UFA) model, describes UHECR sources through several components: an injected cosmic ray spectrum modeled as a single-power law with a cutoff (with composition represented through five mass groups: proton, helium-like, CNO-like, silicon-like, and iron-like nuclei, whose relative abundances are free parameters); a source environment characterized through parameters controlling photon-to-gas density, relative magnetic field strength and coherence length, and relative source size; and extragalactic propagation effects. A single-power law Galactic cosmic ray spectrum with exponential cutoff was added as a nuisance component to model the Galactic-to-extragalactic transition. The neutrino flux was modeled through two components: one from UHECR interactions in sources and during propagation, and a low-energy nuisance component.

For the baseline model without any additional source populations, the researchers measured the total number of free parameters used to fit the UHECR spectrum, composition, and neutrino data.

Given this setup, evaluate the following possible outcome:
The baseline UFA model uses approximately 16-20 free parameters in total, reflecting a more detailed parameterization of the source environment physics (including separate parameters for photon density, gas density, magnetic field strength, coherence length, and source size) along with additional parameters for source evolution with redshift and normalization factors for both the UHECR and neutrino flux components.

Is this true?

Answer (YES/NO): YES